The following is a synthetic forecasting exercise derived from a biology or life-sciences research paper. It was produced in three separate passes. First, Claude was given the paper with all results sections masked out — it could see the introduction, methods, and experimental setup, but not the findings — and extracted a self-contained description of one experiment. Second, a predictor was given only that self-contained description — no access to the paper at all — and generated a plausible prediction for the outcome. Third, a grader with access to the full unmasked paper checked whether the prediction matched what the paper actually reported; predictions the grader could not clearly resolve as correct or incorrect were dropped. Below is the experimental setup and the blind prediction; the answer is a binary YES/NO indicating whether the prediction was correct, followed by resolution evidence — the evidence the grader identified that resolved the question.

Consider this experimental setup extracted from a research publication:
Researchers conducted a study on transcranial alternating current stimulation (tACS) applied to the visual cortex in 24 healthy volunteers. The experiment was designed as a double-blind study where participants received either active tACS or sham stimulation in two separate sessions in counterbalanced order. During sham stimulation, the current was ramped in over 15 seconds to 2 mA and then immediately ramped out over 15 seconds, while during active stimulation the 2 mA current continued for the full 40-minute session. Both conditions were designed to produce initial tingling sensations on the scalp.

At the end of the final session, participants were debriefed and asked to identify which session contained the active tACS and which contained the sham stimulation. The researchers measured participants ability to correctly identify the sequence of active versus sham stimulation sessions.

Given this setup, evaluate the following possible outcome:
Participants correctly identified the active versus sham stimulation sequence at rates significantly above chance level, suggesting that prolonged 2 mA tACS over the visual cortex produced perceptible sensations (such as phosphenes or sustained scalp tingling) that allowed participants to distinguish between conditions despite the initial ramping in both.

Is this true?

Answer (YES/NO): NO